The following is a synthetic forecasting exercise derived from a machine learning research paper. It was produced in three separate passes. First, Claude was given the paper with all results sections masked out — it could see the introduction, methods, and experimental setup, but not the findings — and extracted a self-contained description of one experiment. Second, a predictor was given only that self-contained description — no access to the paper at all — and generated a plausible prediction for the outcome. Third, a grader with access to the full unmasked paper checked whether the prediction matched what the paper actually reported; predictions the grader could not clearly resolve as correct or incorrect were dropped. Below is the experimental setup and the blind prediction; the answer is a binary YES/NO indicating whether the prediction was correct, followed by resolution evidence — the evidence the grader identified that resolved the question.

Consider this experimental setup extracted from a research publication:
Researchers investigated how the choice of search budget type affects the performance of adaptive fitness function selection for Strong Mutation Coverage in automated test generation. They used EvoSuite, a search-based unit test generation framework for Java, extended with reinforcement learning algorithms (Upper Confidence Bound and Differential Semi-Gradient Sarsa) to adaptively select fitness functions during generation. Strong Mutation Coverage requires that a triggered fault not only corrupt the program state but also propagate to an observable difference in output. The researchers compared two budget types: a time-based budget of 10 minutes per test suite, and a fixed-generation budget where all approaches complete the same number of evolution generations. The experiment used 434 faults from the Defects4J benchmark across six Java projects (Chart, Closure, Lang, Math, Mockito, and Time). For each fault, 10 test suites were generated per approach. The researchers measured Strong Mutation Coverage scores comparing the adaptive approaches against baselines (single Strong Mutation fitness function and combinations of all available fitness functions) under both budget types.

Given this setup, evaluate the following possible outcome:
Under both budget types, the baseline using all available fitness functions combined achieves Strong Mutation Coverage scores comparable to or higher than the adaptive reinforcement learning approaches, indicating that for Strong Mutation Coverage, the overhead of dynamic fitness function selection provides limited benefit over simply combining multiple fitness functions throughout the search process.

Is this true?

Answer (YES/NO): NO